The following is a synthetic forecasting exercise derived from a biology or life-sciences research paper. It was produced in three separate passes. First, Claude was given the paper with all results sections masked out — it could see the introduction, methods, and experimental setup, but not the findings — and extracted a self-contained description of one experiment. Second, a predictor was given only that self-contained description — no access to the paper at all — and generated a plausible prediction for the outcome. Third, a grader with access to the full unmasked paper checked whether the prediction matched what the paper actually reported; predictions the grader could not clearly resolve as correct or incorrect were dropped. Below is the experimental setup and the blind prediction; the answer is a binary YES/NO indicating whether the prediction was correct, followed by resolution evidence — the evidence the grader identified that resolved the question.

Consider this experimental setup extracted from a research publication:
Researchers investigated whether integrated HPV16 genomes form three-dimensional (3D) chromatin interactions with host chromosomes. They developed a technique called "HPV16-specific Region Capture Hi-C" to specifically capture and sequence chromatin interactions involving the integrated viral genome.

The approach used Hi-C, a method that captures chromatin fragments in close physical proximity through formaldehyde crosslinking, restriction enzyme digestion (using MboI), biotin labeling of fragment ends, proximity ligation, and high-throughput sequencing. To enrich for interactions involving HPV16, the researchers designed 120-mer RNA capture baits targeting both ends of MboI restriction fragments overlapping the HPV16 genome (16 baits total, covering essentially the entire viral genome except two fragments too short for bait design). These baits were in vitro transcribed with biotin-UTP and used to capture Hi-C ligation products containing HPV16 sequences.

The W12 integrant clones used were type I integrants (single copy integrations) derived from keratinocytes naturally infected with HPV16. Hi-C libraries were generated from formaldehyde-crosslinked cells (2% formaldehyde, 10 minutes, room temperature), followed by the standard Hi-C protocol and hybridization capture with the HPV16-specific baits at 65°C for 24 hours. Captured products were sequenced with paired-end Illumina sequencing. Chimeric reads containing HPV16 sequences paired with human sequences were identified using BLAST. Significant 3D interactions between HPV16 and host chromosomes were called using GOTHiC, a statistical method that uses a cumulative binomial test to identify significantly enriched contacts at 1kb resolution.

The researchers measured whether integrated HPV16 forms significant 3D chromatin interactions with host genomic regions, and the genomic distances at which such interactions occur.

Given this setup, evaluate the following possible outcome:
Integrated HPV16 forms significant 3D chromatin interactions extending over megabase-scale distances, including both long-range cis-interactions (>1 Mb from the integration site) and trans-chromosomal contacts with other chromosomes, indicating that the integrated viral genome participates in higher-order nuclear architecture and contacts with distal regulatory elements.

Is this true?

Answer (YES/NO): NO